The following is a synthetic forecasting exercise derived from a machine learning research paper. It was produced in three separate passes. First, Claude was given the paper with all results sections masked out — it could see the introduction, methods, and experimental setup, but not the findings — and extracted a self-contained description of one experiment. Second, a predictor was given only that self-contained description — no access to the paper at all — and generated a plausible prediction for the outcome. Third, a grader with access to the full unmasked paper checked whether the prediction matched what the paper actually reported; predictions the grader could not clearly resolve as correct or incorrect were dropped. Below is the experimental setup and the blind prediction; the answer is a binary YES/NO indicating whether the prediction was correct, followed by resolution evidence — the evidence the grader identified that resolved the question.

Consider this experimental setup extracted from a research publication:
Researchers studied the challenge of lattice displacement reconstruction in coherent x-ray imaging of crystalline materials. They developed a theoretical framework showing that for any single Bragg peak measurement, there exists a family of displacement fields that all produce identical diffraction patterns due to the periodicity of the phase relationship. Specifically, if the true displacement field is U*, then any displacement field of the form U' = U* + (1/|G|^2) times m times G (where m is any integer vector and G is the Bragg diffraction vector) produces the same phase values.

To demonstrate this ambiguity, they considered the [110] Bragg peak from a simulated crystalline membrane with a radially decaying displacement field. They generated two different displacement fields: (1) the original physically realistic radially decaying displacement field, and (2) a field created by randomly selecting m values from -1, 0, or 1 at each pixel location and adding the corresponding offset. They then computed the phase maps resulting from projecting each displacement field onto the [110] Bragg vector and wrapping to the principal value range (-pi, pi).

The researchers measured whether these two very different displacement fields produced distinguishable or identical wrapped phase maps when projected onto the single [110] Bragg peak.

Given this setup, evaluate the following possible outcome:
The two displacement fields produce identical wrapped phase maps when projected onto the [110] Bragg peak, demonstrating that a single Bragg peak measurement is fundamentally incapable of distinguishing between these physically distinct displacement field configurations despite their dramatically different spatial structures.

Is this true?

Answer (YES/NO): YES